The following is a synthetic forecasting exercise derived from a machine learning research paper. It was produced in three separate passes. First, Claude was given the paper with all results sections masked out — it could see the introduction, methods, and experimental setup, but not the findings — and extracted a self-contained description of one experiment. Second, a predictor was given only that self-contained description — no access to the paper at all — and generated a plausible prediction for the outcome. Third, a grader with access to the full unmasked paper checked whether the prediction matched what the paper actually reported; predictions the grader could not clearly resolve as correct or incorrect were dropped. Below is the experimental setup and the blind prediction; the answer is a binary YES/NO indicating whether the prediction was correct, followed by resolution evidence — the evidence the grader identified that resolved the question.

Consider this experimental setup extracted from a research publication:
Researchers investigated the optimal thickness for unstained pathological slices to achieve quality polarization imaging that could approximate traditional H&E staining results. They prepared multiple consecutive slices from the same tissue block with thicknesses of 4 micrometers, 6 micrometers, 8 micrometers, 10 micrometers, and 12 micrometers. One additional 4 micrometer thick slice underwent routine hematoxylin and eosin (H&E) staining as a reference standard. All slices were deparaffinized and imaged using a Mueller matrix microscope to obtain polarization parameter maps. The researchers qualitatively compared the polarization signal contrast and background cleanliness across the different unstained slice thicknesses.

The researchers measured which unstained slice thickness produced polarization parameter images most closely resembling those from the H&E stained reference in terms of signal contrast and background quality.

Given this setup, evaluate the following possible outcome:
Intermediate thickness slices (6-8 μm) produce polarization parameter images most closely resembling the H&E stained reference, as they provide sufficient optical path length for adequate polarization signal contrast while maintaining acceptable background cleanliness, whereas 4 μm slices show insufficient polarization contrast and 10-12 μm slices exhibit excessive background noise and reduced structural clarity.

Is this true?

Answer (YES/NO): NO